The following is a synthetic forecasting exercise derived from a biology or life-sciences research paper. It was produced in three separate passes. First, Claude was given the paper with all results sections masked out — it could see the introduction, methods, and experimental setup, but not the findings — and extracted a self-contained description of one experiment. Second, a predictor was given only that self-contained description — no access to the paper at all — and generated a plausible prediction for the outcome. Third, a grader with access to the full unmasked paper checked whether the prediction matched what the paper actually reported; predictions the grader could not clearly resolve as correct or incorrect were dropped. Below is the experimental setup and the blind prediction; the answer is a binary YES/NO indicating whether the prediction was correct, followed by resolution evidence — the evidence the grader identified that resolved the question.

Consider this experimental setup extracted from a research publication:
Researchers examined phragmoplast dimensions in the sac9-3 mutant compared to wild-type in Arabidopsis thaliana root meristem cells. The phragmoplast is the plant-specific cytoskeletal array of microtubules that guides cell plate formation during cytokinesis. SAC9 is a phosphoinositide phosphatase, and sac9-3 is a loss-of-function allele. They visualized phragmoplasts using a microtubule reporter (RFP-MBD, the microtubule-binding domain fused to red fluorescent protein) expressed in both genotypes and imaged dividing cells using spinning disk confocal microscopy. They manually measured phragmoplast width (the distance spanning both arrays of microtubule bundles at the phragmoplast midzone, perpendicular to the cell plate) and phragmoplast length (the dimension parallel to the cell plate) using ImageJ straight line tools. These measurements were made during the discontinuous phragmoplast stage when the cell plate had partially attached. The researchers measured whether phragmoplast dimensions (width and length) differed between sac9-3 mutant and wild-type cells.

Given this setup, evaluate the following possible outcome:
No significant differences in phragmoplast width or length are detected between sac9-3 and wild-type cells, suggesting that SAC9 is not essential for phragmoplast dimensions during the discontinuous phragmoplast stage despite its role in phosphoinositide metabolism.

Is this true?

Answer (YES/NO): YES